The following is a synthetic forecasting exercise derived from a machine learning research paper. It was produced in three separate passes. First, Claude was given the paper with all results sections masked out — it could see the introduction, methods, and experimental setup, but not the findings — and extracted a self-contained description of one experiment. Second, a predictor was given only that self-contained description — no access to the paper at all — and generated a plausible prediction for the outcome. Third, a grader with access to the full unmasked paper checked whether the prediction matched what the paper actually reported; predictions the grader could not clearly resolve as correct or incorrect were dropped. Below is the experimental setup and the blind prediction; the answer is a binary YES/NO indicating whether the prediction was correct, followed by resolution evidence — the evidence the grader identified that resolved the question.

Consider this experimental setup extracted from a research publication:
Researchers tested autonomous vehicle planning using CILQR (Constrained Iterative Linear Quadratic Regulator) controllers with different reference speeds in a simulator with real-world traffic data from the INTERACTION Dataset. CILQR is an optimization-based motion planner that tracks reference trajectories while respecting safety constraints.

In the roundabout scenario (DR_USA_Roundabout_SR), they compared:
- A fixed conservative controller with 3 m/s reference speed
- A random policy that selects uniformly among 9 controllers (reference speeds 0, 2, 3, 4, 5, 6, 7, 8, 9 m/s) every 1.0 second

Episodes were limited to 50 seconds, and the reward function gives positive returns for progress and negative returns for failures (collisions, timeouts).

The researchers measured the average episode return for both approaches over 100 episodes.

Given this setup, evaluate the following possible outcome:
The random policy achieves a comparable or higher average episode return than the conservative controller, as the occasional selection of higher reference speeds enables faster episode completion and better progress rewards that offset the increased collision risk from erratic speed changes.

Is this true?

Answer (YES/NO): NO